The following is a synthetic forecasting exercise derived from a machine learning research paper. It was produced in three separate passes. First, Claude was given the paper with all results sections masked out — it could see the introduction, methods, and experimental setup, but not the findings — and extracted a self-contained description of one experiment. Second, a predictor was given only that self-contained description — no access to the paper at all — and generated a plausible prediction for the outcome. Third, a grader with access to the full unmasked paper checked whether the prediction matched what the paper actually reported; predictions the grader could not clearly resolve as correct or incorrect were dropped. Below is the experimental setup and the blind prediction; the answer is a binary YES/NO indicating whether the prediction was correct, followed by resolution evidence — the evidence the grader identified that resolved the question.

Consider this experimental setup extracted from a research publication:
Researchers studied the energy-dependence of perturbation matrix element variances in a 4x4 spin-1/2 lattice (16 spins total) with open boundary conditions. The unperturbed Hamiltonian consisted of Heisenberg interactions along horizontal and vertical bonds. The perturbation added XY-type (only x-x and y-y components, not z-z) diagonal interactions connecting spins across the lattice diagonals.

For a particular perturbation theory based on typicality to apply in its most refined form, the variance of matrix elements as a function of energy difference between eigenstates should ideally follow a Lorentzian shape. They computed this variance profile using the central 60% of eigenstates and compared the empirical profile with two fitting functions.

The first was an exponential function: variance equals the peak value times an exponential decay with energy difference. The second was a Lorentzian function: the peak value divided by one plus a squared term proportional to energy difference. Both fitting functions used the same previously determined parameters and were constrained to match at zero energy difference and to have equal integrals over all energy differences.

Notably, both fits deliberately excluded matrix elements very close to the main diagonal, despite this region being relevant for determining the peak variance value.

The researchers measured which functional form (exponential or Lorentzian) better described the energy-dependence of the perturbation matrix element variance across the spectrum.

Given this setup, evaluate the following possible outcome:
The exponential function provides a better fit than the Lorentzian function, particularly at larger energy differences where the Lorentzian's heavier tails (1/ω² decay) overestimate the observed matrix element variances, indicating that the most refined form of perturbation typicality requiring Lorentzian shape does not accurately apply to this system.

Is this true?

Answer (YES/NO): NO